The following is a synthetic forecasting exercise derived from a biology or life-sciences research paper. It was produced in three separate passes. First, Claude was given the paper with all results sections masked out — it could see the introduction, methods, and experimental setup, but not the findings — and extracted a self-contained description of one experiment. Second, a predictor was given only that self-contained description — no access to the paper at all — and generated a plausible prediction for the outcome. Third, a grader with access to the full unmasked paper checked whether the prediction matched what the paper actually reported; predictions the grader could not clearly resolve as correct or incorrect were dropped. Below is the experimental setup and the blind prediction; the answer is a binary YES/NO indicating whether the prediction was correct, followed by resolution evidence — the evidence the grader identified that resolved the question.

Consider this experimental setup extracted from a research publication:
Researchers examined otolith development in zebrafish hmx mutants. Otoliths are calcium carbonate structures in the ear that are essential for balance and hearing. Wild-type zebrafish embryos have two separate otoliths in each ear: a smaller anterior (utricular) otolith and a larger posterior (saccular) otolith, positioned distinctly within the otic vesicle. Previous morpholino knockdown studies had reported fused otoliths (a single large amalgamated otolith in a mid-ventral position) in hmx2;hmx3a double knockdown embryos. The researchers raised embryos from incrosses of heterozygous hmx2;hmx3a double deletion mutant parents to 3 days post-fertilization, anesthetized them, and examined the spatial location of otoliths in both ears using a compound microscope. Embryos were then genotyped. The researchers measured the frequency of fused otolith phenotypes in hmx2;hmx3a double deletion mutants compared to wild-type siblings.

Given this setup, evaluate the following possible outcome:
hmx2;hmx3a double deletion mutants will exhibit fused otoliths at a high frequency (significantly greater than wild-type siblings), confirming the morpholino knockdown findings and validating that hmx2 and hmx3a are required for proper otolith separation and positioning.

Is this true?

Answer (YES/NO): NO